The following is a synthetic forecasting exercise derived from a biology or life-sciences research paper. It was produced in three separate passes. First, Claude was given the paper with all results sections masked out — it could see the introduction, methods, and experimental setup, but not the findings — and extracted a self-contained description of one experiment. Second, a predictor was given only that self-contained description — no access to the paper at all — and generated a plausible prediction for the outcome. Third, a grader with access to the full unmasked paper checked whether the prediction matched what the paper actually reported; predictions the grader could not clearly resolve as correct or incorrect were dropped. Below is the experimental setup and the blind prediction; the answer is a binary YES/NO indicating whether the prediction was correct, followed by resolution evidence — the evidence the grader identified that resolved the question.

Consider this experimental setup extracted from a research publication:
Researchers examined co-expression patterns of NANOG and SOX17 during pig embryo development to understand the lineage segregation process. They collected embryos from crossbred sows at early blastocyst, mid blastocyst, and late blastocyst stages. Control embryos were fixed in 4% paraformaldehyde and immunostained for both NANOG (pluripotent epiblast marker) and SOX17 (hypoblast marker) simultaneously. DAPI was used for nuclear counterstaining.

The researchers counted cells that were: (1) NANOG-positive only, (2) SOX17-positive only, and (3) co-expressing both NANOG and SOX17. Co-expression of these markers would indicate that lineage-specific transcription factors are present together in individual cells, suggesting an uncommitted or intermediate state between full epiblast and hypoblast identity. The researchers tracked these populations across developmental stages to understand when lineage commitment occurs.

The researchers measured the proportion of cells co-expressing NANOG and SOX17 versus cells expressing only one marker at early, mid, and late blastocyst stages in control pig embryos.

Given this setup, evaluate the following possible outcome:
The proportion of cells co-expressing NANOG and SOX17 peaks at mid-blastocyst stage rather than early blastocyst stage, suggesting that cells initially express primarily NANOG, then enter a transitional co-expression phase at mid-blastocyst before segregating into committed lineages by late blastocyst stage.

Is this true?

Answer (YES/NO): NO